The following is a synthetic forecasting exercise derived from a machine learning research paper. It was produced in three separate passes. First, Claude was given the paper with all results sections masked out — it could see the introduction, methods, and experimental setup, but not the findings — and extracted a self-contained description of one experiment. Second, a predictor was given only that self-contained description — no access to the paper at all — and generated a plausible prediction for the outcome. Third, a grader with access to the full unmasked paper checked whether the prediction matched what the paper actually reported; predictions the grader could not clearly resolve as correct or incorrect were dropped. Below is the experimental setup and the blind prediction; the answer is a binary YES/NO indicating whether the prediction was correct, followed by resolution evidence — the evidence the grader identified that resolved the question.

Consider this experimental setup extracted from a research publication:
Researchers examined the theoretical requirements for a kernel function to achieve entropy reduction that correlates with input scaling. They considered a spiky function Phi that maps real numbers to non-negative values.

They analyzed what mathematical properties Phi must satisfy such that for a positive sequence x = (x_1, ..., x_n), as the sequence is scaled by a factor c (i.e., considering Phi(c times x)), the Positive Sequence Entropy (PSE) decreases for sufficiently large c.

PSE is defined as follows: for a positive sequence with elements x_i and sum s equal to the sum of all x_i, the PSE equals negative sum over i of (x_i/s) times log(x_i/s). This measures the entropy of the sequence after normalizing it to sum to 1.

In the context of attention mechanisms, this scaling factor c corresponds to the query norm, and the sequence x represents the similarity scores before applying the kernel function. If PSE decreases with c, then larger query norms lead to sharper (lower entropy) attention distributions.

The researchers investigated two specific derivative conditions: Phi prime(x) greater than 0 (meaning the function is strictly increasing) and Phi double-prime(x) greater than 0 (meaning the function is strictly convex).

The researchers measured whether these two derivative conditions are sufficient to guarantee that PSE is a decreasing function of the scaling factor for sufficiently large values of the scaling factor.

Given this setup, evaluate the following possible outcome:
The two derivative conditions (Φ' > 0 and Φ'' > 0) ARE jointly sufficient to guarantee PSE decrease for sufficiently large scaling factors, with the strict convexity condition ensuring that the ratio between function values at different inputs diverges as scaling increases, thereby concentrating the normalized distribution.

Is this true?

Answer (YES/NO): YES